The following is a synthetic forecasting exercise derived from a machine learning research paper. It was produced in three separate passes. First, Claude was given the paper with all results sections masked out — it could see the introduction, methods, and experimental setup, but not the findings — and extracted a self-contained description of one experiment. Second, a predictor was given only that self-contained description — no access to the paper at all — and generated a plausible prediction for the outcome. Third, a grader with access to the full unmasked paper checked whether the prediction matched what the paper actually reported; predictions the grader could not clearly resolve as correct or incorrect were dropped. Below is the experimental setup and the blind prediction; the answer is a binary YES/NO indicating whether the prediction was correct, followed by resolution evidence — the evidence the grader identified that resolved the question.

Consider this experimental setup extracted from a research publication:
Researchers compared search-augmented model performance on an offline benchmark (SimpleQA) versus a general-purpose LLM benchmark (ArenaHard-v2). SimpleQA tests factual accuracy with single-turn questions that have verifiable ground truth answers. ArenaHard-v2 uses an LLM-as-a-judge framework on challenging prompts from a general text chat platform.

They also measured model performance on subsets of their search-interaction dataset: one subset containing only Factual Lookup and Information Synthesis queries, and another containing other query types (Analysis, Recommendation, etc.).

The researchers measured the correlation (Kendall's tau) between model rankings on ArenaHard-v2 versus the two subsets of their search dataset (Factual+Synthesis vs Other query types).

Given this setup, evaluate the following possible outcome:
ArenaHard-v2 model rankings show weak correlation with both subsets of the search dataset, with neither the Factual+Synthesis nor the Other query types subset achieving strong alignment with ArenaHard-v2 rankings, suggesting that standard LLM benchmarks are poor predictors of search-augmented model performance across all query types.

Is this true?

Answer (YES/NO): NO